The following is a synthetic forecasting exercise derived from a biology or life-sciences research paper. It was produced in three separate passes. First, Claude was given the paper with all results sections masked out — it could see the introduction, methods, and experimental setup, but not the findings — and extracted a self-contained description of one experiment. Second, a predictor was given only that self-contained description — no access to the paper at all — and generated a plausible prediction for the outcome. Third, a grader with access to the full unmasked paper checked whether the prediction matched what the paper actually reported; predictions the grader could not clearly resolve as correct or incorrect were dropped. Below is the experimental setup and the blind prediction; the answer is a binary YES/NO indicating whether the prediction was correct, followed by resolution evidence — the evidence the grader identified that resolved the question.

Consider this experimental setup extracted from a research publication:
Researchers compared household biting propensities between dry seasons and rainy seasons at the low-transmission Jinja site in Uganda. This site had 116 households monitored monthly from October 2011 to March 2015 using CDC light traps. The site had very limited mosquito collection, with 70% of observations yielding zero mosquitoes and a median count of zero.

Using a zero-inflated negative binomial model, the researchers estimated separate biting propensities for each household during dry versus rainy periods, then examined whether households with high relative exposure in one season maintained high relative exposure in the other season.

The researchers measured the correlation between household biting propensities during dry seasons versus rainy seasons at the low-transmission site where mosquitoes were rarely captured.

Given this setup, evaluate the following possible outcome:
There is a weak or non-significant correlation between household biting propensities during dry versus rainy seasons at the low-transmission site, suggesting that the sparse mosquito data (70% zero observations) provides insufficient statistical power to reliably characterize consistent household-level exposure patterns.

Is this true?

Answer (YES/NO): NO